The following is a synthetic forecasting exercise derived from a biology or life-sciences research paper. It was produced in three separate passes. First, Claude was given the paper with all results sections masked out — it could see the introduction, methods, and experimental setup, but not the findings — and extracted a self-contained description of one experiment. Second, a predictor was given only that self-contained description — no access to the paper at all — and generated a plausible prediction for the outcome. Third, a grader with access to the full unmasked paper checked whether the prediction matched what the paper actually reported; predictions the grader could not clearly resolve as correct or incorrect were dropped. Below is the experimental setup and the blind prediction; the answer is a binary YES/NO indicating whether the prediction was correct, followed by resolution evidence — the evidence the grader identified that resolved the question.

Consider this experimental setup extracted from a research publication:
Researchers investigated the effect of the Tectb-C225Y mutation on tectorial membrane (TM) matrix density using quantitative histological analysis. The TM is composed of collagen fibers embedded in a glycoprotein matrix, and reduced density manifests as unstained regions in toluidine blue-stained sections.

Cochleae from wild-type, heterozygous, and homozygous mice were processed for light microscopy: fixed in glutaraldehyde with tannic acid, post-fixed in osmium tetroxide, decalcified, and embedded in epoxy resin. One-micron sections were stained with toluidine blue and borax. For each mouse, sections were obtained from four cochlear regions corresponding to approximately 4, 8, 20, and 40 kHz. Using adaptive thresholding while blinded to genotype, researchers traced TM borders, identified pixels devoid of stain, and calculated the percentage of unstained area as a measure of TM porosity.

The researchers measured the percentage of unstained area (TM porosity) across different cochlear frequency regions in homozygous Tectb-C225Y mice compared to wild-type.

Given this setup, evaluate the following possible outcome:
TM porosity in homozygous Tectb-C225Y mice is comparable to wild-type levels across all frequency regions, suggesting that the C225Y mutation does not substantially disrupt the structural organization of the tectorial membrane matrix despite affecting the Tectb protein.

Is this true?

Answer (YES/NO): NO